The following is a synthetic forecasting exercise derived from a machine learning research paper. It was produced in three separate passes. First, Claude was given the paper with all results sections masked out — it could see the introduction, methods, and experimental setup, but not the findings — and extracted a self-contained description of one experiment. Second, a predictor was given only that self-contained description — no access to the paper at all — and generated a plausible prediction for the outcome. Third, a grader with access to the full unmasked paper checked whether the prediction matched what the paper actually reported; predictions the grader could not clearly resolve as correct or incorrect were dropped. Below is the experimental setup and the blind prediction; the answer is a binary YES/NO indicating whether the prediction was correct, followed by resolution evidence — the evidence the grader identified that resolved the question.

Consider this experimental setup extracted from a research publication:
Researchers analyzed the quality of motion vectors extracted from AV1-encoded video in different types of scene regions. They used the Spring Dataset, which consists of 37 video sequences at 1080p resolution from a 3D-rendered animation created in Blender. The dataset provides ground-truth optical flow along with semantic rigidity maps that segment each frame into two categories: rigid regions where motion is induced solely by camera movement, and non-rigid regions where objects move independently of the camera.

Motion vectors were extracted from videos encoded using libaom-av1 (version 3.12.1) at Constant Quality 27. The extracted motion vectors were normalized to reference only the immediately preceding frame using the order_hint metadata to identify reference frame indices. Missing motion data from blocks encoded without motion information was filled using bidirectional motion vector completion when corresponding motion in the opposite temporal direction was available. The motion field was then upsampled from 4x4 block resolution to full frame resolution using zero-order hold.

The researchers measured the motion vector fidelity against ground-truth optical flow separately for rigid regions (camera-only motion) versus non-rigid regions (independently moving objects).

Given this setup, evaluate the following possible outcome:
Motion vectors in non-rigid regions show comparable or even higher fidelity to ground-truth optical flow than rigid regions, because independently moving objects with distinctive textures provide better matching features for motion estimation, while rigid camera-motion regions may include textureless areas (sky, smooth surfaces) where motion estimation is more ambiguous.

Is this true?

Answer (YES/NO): NO